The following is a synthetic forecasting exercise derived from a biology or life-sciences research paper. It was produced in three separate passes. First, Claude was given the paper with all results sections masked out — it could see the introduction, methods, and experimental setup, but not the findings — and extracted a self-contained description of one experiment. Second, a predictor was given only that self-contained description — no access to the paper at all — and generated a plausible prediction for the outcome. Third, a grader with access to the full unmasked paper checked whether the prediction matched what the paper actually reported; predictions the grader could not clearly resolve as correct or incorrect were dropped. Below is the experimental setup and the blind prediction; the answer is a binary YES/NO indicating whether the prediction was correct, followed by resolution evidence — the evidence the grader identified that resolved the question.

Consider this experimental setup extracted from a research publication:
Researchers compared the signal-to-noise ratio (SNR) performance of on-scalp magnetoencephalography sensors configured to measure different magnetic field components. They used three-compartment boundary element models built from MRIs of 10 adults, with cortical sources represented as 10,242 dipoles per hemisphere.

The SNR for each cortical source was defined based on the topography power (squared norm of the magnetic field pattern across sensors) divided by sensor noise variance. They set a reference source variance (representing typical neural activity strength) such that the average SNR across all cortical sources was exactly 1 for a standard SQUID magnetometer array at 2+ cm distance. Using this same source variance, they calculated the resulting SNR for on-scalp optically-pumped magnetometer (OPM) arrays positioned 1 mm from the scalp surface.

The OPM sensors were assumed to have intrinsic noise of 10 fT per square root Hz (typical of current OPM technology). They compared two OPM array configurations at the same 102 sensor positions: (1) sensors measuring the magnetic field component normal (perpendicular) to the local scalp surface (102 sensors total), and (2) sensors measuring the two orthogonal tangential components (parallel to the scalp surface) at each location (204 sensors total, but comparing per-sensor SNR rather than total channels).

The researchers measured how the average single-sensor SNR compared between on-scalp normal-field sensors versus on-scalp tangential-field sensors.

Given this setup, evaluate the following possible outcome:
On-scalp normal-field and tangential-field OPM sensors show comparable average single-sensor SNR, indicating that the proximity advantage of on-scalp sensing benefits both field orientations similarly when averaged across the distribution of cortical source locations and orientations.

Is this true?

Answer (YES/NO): NO